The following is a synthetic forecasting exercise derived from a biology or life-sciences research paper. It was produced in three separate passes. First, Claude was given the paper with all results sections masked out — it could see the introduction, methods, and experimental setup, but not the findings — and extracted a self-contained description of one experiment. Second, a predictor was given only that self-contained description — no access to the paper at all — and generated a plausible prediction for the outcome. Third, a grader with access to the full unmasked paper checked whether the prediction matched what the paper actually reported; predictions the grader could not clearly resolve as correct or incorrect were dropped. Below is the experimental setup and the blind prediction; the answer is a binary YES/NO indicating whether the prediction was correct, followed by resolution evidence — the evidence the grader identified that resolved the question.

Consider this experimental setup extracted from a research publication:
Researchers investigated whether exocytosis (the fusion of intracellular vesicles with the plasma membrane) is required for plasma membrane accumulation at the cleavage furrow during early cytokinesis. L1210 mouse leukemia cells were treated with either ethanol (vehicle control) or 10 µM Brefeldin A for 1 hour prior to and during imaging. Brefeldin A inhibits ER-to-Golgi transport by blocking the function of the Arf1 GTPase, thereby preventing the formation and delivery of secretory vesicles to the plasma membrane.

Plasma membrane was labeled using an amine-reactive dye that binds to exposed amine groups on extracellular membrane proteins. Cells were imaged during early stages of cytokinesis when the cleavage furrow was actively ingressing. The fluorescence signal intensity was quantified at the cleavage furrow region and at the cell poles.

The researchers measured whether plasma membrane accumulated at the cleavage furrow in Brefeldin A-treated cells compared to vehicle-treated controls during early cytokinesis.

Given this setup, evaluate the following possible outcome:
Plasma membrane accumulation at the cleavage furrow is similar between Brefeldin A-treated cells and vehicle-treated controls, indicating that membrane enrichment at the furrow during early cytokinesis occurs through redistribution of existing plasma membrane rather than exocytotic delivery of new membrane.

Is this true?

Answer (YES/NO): YES